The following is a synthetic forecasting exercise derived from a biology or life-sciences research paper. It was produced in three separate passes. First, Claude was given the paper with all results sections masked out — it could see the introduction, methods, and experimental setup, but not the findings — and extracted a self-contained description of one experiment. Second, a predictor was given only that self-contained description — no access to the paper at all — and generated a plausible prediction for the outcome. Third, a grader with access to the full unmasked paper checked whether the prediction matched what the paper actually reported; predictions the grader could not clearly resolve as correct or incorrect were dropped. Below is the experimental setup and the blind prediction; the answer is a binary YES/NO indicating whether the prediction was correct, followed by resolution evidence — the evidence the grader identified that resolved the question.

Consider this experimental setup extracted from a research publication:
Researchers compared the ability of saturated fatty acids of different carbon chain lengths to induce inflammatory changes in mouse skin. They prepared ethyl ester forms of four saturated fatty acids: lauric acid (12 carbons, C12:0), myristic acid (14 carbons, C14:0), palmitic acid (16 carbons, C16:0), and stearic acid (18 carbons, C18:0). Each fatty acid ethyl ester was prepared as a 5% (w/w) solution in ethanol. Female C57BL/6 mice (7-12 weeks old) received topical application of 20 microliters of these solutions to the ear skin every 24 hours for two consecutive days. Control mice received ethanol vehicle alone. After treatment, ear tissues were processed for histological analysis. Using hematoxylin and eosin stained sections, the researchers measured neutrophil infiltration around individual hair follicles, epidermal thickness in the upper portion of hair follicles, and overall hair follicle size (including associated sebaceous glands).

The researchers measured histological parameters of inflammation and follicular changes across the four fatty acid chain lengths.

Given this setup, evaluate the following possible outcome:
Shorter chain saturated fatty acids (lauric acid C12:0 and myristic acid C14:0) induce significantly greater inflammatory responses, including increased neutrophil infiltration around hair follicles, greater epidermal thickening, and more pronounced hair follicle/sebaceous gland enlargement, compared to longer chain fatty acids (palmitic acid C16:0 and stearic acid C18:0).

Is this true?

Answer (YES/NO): NO